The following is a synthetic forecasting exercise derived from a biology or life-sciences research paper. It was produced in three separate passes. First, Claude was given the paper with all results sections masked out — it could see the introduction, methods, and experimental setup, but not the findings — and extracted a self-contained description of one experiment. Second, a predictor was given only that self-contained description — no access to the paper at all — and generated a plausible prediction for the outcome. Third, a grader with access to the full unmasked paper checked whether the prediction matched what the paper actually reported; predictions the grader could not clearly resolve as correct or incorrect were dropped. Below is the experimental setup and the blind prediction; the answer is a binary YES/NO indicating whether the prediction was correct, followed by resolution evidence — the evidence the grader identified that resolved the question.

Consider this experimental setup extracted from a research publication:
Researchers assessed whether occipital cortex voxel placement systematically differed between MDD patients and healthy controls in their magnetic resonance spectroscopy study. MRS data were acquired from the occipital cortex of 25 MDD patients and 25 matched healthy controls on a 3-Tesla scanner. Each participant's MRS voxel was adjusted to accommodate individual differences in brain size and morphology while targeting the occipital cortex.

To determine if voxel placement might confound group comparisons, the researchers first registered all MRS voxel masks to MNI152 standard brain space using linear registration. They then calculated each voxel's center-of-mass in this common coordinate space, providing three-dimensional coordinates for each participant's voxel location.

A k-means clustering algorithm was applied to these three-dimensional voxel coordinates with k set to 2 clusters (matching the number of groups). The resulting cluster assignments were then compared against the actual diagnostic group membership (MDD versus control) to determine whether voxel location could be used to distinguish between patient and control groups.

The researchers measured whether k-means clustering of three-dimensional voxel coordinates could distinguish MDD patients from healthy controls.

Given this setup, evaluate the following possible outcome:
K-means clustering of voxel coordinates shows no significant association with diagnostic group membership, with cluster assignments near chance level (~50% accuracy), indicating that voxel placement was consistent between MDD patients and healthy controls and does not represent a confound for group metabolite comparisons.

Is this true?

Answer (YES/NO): YES